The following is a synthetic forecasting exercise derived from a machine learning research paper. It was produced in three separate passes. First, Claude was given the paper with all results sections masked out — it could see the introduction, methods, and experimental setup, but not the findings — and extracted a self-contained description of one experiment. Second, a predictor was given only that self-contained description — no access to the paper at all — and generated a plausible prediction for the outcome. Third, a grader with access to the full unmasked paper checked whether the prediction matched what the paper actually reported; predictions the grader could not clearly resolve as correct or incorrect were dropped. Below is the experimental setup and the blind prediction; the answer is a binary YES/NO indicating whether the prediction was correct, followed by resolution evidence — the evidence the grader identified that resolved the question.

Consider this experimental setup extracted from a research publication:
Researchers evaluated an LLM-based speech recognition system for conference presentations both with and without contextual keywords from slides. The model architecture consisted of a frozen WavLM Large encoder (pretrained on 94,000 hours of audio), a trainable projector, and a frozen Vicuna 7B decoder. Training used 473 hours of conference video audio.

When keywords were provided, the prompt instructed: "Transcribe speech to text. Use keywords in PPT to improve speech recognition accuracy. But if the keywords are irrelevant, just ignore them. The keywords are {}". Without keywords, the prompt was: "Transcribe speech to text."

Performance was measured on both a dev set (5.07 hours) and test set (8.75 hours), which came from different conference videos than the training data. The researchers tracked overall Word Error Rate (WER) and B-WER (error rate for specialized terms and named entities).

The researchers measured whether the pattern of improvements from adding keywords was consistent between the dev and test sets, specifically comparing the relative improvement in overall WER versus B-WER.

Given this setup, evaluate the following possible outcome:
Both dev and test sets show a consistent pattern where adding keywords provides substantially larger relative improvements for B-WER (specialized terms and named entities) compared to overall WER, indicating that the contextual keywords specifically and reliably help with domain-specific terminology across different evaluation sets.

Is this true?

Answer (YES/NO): YES